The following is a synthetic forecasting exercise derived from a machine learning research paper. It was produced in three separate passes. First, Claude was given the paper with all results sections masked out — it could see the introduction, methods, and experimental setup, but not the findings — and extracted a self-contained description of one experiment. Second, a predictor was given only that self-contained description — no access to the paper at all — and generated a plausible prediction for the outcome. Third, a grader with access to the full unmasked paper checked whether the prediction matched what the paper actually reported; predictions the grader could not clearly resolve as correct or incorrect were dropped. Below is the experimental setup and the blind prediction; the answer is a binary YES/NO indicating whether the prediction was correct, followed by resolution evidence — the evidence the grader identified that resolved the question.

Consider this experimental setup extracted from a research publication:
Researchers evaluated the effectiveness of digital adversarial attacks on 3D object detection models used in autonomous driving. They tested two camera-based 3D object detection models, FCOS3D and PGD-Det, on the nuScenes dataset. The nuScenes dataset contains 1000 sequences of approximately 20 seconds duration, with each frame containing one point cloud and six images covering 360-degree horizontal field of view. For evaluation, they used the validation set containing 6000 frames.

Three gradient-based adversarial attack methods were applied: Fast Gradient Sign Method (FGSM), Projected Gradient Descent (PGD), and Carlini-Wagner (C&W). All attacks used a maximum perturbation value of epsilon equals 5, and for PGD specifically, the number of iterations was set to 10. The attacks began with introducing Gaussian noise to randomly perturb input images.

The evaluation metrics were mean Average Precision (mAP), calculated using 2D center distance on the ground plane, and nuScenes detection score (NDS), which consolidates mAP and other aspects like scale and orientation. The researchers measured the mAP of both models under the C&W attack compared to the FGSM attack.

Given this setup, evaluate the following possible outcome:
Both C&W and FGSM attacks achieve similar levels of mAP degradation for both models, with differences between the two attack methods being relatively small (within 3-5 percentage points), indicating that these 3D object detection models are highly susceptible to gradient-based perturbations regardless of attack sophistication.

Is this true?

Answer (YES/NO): NO